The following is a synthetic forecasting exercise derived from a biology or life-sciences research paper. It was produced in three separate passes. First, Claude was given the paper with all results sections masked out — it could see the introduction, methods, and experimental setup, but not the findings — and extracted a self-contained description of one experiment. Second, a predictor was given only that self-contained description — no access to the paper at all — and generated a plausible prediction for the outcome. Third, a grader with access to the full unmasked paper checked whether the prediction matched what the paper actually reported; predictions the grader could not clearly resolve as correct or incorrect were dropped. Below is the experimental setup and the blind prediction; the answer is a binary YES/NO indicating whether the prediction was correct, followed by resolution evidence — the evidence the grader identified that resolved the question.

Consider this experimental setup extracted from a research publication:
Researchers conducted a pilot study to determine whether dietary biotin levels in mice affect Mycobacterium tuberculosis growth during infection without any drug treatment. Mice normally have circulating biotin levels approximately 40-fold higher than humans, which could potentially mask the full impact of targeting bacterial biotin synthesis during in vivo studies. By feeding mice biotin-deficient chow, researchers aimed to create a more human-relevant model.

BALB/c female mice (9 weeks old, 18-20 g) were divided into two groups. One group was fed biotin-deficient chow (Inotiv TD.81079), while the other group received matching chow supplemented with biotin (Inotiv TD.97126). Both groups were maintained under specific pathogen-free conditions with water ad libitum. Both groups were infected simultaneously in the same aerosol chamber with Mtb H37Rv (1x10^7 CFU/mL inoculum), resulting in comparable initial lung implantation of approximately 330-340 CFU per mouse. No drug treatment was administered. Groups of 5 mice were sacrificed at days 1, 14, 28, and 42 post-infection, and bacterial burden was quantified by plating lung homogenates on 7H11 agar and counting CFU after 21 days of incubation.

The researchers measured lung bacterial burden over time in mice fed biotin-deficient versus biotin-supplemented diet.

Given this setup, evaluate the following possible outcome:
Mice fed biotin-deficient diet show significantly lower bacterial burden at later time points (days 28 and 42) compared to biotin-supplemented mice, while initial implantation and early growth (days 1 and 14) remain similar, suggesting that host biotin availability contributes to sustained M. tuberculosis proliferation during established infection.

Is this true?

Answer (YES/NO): NO